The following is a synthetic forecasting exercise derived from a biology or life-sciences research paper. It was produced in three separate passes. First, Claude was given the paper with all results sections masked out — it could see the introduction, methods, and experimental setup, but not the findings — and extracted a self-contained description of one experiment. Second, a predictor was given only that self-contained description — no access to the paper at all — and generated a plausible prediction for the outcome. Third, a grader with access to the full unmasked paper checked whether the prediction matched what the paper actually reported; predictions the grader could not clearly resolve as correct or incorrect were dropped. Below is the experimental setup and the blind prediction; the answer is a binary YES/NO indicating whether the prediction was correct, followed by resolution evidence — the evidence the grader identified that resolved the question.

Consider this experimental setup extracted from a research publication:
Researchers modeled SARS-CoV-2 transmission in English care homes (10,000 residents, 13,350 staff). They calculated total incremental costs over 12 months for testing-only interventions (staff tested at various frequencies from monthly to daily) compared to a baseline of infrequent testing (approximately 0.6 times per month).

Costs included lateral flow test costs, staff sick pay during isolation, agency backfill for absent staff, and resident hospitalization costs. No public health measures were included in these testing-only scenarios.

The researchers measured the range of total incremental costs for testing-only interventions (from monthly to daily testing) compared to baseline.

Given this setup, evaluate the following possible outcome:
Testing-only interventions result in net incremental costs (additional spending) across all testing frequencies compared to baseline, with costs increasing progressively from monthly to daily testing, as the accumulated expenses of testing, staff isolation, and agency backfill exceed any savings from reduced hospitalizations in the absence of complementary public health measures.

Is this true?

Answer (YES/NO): YES